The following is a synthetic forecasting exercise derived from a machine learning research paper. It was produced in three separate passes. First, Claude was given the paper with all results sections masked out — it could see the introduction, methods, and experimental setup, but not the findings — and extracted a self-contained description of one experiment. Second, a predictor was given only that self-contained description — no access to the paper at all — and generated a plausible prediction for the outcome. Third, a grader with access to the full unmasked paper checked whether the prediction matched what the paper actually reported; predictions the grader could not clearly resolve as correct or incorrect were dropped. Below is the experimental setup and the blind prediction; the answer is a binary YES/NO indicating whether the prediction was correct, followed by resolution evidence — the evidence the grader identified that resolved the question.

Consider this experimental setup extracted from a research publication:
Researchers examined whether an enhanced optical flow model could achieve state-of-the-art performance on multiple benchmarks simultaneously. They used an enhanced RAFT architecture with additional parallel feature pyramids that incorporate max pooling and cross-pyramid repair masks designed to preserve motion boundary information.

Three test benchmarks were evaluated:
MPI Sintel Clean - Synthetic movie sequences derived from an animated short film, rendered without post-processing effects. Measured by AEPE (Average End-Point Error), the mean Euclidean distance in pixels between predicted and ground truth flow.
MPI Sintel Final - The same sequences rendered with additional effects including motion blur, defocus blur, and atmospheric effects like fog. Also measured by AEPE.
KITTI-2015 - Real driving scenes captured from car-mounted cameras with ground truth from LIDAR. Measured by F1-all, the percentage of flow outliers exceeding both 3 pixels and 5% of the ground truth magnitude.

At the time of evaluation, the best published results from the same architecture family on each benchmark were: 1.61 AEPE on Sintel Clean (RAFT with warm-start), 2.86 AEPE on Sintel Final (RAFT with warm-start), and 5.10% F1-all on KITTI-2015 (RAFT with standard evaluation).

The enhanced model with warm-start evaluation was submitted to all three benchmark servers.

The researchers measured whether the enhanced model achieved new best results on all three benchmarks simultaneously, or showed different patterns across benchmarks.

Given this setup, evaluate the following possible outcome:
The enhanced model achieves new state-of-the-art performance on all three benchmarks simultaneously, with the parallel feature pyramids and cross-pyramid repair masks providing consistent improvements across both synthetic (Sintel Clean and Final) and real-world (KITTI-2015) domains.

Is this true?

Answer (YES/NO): NO